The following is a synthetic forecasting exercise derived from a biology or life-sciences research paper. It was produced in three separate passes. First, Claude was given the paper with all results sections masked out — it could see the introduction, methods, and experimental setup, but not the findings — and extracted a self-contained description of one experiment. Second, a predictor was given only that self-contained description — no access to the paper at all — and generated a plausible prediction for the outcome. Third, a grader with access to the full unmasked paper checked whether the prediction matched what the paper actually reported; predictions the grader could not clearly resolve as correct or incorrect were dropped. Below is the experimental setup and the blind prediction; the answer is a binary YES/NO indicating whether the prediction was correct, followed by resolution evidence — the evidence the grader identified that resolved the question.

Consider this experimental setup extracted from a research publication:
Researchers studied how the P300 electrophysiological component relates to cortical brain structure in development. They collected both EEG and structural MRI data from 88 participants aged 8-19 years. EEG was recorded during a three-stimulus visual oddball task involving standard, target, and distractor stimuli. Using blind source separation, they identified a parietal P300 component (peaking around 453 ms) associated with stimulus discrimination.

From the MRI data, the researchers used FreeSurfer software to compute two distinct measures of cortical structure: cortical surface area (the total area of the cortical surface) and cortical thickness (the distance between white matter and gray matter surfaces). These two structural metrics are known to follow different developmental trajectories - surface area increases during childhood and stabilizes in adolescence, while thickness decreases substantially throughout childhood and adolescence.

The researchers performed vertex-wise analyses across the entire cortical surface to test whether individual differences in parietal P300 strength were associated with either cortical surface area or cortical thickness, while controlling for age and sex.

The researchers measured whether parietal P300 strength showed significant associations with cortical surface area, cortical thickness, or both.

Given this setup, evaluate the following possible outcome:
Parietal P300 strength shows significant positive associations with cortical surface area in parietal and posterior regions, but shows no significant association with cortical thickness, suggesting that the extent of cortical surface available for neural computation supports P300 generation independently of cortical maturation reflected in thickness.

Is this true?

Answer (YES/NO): NO